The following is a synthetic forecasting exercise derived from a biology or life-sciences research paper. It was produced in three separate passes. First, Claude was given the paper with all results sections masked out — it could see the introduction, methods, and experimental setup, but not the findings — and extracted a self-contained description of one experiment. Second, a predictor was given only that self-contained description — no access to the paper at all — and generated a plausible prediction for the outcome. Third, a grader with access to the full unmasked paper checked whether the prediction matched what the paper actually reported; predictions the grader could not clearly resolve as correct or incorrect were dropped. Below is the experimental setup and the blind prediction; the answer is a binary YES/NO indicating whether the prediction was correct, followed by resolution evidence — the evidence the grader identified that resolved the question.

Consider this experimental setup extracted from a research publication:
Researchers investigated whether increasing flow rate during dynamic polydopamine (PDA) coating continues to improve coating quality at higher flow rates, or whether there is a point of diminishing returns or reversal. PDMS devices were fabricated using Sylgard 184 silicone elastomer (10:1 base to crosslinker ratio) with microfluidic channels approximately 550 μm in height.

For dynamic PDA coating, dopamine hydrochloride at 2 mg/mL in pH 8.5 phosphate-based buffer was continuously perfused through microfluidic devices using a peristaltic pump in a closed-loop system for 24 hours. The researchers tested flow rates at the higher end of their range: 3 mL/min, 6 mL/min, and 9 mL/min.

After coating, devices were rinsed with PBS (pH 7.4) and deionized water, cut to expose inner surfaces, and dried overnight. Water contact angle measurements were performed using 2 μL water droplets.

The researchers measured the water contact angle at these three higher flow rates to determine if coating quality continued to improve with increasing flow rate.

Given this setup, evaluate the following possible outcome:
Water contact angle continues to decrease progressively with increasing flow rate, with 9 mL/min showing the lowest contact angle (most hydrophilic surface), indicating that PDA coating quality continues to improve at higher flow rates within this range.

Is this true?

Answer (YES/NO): NO